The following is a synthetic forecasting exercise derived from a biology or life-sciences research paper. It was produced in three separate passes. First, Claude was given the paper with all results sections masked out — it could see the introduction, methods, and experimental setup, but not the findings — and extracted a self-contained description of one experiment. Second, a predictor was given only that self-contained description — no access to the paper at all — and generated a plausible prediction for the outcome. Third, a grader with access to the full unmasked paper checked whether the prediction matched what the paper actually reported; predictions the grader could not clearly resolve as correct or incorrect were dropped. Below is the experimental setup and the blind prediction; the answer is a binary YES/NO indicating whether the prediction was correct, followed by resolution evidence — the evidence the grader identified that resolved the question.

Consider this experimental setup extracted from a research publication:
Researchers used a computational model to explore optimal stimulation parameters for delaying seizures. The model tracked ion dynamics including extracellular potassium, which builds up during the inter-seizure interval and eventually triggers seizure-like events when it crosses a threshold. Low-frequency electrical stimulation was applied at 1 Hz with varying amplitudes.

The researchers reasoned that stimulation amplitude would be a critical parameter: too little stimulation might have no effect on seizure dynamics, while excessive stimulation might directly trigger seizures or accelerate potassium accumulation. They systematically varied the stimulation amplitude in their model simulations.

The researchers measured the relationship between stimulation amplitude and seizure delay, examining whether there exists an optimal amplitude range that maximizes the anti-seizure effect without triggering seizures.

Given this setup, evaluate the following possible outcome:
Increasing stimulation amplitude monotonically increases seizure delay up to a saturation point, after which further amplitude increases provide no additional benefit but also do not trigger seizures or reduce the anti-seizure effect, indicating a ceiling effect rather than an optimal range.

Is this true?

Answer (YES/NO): NO